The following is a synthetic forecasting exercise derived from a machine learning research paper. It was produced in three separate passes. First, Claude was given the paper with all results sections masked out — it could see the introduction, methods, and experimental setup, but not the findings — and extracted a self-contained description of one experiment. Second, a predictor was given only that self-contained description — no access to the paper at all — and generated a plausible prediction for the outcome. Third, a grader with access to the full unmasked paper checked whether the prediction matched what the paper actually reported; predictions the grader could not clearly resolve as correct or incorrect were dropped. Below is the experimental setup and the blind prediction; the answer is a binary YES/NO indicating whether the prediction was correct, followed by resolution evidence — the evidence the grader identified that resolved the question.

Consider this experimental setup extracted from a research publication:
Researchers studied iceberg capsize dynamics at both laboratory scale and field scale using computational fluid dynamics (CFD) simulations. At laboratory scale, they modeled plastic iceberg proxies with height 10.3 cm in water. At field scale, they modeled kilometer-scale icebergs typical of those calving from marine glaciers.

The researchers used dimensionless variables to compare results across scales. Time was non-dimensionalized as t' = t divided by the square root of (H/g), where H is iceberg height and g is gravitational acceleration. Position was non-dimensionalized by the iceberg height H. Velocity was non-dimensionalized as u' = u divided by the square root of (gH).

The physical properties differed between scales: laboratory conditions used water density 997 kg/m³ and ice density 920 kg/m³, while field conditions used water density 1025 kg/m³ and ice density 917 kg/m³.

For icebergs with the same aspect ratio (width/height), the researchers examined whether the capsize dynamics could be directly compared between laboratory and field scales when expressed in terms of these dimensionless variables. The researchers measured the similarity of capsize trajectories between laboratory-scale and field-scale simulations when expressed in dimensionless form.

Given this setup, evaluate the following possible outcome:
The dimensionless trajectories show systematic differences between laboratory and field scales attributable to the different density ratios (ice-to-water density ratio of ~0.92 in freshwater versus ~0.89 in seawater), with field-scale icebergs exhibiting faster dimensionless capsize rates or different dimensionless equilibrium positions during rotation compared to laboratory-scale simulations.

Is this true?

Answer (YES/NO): YES